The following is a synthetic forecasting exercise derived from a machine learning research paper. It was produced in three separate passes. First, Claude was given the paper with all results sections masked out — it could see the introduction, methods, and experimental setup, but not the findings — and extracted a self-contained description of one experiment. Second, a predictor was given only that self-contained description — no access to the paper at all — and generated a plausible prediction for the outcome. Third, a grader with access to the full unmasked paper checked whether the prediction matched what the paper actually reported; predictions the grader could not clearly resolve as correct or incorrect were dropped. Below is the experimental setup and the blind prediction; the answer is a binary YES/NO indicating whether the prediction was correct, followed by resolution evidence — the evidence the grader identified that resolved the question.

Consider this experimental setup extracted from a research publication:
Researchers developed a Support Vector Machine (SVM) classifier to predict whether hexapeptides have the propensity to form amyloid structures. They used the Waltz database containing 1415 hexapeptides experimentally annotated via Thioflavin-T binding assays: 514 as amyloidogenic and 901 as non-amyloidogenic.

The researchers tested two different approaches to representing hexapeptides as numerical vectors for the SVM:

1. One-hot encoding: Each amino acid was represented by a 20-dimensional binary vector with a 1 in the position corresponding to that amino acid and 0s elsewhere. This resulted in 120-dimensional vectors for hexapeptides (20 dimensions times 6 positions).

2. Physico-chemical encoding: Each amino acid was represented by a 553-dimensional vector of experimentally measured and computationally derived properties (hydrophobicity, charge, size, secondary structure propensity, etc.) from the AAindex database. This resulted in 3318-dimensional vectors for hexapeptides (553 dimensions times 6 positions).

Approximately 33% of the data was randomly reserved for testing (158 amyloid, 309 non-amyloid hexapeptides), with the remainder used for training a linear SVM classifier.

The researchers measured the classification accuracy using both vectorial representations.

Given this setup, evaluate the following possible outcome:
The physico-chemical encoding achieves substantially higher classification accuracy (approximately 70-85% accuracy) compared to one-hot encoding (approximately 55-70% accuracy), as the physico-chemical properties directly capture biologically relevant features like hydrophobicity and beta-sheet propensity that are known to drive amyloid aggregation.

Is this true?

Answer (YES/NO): NO